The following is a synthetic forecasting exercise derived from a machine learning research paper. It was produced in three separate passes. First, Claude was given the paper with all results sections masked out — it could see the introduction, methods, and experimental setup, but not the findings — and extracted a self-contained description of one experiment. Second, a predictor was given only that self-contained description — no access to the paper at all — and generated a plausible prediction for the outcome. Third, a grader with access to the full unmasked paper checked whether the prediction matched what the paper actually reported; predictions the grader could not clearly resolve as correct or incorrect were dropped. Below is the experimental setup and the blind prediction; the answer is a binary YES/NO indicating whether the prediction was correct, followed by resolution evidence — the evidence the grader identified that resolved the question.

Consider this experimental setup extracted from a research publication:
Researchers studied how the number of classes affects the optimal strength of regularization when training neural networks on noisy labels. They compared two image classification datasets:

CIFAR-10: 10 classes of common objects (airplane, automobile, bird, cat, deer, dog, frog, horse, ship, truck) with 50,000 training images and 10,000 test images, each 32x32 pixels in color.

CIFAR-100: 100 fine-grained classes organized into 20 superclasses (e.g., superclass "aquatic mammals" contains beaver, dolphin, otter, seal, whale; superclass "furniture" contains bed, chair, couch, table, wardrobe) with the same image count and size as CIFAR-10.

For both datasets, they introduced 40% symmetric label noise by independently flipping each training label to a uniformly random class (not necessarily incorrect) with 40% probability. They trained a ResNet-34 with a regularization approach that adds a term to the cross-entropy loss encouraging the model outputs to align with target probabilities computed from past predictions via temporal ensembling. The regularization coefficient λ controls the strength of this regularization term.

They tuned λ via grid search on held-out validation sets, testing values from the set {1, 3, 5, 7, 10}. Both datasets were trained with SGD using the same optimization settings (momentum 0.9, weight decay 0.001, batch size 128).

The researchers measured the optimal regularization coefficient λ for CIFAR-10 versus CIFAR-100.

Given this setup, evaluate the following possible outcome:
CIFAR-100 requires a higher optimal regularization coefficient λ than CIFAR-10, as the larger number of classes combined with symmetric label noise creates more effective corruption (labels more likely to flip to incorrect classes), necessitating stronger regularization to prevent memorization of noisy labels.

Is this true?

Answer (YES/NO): YES